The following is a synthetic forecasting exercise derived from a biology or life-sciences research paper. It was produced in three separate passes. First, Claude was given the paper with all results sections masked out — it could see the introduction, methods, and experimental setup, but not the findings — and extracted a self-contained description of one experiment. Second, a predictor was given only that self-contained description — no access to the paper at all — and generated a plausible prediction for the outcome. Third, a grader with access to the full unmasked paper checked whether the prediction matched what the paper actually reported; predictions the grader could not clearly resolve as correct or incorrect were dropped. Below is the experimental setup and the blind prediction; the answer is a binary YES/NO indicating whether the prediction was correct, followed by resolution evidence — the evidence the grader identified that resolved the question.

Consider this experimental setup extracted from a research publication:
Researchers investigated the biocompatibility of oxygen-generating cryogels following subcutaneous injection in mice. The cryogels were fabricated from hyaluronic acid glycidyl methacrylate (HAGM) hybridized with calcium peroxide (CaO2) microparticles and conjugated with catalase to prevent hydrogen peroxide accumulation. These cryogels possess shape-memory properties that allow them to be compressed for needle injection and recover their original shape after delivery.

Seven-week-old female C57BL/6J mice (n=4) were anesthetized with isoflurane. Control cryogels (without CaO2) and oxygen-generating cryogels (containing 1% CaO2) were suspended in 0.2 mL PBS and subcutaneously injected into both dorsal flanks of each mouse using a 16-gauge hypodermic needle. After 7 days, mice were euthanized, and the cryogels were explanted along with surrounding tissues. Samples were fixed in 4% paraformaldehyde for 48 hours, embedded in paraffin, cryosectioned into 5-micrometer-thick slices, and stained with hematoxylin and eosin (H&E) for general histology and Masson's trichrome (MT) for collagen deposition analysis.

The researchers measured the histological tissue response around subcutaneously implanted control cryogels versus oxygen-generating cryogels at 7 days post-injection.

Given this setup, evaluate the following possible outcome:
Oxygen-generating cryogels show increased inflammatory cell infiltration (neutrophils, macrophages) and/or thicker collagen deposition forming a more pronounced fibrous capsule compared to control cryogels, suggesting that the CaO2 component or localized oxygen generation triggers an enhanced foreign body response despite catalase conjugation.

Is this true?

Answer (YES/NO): NO